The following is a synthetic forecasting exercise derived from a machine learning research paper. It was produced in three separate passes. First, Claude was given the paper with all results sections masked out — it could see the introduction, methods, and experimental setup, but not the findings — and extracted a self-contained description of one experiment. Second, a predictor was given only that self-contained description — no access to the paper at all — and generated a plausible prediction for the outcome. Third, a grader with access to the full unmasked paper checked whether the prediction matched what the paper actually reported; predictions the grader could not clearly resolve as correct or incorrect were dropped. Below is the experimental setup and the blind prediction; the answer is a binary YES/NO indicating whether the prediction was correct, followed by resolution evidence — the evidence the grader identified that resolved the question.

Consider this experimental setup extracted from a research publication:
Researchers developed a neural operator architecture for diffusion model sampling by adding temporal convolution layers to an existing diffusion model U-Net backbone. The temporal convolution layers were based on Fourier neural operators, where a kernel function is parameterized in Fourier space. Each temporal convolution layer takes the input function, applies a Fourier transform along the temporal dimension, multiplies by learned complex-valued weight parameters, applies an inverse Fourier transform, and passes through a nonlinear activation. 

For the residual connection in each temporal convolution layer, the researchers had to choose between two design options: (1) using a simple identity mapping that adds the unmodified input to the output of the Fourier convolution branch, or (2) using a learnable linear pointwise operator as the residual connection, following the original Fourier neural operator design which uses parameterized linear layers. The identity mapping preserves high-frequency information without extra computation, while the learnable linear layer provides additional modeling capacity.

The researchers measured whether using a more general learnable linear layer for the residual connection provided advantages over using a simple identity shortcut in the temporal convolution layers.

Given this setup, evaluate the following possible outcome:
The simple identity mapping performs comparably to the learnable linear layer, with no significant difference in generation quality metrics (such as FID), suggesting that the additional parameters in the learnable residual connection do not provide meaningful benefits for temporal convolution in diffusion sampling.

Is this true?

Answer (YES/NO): YES